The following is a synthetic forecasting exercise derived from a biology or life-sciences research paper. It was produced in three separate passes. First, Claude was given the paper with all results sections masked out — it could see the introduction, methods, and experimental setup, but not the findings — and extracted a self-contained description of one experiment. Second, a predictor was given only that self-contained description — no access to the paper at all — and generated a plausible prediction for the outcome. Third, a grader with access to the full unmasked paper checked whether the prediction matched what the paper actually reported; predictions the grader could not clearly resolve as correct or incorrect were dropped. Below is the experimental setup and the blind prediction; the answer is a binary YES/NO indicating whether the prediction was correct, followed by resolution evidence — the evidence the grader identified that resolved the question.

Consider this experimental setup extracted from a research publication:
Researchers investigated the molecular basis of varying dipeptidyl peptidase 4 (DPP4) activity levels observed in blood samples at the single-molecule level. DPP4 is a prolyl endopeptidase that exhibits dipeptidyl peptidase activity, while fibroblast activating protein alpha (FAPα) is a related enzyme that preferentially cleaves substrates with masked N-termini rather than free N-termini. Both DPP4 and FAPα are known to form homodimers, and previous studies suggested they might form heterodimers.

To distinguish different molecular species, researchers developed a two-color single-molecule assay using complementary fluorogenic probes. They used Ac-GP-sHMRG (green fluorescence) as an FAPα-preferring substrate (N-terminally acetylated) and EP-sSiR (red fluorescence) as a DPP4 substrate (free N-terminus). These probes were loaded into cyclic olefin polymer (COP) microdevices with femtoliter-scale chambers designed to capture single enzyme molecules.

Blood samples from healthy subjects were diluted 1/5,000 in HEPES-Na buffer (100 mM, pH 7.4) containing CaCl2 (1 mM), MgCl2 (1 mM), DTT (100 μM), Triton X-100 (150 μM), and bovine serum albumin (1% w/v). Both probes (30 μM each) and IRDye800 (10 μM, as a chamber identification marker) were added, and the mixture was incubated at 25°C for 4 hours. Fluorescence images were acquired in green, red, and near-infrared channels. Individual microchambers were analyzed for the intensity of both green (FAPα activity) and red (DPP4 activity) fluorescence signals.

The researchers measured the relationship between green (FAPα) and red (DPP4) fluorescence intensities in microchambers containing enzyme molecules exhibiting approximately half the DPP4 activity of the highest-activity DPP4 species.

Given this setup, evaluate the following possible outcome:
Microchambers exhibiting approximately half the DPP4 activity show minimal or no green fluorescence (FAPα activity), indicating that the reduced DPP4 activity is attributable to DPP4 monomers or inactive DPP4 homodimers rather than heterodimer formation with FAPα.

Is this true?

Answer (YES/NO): NO